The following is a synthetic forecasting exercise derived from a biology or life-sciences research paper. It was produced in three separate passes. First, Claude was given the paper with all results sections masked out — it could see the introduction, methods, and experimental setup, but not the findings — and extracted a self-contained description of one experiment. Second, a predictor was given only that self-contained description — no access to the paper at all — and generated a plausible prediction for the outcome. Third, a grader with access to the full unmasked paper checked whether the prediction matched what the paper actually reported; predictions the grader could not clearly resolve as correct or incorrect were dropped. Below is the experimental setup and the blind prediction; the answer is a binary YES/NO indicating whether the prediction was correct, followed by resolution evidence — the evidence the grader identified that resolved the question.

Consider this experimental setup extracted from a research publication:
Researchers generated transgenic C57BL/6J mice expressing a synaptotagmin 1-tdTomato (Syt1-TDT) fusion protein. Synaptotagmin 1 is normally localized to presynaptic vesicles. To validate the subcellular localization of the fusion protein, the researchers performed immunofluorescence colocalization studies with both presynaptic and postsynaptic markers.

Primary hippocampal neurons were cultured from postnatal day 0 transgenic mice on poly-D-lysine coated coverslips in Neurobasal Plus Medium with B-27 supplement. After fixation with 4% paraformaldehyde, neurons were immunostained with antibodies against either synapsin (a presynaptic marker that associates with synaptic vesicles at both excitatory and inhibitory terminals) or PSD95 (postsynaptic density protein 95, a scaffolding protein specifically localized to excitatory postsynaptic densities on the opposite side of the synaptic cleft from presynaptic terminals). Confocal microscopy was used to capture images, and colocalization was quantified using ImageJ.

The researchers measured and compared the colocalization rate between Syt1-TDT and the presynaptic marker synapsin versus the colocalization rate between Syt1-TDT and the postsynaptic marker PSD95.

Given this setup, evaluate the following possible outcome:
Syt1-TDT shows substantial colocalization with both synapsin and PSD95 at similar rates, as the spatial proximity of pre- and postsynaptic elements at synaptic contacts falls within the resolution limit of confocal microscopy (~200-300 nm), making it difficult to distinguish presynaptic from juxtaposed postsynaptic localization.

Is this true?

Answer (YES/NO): YES